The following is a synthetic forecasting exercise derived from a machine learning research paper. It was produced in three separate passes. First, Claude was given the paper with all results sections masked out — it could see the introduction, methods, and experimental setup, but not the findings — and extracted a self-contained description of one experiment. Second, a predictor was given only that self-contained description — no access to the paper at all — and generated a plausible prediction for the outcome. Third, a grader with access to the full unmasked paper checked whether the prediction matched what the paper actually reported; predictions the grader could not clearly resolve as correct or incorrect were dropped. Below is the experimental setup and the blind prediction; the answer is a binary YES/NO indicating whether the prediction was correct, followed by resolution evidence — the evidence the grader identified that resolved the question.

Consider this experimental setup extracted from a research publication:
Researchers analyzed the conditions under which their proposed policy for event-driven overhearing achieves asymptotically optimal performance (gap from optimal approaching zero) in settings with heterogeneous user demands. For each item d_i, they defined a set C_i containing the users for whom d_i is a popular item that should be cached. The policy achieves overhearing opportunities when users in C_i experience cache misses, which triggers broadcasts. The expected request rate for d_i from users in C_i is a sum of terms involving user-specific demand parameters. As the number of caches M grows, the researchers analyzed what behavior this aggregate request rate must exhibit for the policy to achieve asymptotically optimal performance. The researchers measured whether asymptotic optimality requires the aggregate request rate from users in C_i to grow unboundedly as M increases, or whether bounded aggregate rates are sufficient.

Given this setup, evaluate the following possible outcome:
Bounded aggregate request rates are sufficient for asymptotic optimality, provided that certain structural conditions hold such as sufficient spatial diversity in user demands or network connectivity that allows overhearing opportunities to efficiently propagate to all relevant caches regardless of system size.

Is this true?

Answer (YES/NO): NO